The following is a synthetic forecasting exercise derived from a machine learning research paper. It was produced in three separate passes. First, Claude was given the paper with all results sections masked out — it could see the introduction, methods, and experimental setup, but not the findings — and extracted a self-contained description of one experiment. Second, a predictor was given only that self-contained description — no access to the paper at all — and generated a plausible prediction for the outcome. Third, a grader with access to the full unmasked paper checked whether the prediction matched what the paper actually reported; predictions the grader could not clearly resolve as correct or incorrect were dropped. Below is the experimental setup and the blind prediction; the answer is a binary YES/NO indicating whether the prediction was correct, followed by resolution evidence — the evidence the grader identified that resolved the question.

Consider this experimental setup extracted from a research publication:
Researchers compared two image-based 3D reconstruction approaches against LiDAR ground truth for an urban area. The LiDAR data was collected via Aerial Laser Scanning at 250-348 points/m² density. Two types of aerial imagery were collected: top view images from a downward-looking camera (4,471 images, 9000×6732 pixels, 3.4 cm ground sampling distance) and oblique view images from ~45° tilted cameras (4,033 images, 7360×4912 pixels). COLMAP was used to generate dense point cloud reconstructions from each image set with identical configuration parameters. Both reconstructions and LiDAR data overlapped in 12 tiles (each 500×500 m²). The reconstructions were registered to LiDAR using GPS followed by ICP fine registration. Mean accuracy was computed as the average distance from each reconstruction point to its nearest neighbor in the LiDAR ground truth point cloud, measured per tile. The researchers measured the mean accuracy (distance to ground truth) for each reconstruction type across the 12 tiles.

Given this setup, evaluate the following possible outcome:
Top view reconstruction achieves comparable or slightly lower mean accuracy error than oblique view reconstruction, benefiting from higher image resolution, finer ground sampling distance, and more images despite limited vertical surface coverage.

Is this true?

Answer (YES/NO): NO